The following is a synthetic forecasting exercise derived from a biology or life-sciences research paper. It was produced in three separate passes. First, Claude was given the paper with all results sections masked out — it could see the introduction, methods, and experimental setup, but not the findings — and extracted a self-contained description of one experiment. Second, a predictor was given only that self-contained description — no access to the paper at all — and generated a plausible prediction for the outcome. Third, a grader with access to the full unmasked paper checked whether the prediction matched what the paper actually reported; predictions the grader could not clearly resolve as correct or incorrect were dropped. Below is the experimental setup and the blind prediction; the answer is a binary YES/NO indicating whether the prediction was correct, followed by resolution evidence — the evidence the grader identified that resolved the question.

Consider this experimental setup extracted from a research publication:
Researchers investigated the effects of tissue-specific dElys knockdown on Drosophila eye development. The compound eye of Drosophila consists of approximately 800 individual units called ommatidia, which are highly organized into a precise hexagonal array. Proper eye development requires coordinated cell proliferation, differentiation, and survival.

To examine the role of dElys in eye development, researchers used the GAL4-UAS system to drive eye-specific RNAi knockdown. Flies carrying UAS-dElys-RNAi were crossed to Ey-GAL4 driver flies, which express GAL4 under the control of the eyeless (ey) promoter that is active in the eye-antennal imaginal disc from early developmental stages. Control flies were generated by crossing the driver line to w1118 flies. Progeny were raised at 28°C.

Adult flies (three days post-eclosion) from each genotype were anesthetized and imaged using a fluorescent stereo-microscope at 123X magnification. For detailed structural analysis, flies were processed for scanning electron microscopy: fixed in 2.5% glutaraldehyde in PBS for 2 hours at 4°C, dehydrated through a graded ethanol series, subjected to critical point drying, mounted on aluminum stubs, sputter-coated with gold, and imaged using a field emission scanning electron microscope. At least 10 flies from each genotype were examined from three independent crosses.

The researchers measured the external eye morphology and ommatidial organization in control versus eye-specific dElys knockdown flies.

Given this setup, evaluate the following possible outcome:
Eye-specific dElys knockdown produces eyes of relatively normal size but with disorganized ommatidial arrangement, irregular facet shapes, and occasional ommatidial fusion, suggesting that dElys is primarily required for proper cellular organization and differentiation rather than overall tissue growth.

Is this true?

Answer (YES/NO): NO